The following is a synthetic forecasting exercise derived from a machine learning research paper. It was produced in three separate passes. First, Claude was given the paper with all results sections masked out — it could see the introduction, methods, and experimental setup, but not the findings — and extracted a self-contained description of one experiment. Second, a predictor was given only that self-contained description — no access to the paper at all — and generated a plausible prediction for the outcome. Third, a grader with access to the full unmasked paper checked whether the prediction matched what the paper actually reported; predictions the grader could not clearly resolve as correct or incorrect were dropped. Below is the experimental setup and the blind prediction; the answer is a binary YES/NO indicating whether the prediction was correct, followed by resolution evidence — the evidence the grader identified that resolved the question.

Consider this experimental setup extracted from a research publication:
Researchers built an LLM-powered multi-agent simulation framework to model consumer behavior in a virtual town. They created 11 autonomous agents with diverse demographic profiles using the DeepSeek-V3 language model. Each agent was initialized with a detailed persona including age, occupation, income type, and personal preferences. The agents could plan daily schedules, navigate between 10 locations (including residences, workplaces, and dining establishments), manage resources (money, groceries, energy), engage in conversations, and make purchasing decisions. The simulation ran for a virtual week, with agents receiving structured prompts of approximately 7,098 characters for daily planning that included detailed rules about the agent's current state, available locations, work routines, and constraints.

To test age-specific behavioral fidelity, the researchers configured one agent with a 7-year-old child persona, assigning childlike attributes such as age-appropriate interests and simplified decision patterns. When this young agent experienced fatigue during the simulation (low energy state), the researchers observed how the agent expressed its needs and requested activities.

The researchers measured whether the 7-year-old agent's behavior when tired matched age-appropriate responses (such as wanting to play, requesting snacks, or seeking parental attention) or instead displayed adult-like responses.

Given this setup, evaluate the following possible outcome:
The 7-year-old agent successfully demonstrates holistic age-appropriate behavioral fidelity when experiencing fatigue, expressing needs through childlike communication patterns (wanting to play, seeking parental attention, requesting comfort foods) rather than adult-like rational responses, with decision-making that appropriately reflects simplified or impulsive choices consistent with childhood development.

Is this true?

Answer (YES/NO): NO